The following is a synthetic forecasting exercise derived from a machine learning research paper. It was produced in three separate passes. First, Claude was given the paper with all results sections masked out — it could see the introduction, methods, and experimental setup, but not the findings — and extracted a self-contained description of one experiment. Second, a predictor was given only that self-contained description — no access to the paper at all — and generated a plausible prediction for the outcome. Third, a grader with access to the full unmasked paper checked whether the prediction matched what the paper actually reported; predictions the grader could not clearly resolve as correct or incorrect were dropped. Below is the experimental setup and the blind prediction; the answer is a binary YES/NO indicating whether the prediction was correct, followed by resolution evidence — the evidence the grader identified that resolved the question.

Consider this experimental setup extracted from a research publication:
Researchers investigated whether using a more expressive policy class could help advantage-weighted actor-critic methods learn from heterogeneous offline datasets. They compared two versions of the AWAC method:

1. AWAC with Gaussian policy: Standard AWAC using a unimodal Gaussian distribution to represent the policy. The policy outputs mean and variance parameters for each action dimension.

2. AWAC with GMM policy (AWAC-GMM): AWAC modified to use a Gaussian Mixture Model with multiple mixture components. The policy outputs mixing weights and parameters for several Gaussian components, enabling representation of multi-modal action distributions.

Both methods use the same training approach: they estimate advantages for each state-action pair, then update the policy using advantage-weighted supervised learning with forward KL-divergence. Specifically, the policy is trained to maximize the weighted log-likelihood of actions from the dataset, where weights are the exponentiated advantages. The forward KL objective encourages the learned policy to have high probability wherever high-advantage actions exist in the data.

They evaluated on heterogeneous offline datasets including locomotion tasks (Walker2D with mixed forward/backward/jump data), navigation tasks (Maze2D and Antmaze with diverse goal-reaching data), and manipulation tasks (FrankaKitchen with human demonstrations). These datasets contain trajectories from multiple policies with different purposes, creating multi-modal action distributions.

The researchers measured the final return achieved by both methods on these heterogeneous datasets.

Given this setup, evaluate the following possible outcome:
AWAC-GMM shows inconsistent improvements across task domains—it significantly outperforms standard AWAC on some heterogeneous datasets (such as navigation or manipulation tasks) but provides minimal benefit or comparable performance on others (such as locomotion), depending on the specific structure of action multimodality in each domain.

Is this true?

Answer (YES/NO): NO